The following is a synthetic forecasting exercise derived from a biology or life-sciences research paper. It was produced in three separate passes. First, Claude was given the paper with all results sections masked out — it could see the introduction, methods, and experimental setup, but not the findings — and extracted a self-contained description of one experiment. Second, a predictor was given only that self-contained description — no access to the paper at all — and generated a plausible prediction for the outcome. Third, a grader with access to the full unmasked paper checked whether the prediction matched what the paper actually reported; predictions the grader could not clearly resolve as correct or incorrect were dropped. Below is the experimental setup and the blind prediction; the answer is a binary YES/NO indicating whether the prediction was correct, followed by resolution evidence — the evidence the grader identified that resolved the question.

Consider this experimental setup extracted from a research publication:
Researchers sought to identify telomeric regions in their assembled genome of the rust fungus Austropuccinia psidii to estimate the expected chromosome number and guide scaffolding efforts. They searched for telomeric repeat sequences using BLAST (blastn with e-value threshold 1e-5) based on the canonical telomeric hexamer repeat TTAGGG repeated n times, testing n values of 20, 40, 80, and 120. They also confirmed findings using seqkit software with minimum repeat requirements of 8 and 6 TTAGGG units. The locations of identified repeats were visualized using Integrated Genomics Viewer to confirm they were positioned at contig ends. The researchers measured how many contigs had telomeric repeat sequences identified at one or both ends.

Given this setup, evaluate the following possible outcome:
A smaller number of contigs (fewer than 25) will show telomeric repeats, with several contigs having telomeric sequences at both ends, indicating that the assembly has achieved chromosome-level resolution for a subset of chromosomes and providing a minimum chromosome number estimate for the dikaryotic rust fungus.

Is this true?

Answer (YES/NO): NO